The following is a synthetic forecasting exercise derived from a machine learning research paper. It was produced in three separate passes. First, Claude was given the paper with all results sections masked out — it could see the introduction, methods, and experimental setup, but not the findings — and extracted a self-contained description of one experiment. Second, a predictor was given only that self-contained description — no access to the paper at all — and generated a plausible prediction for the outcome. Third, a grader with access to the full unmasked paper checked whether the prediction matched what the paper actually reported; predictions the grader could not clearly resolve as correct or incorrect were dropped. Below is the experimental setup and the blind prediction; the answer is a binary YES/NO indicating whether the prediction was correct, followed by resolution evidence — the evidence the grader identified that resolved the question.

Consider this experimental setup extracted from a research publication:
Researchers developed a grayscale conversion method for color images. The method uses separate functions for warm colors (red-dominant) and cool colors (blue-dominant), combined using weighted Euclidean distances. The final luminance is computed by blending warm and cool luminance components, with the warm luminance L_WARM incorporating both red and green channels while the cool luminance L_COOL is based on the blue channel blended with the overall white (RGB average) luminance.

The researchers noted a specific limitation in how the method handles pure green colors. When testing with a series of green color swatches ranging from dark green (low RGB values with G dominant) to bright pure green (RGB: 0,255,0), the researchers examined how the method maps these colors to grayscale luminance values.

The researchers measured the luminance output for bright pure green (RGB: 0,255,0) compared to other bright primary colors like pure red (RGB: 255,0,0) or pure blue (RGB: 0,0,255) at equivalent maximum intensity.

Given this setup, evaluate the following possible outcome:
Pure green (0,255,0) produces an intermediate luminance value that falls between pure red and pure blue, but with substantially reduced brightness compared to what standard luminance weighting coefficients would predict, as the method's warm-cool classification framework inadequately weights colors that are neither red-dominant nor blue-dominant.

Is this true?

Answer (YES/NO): NO